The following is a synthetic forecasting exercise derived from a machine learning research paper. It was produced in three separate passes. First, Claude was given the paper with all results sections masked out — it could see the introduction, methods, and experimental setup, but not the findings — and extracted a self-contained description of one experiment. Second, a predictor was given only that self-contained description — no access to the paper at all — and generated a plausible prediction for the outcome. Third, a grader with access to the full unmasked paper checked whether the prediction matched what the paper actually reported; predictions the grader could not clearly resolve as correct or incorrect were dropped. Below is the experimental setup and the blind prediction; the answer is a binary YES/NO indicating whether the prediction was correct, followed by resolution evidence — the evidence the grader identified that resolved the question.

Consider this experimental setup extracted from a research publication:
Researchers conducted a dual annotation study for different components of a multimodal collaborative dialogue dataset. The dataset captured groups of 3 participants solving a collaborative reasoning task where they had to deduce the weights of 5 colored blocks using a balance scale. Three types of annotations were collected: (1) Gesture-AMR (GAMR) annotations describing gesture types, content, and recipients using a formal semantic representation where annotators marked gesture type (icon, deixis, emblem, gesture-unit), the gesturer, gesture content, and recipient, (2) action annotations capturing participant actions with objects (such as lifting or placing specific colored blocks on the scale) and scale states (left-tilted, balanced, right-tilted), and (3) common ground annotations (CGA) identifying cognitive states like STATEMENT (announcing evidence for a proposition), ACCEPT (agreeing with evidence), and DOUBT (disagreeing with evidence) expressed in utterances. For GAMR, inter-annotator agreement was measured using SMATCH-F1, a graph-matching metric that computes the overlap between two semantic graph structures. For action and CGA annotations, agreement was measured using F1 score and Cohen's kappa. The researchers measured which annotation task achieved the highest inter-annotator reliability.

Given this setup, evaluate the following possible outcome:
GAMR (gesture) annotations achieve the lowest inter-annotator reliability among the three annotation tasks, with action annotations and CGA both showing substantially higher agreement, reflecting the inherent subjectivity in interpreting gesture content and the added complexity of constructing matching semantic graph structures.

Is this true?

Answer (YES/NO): NO